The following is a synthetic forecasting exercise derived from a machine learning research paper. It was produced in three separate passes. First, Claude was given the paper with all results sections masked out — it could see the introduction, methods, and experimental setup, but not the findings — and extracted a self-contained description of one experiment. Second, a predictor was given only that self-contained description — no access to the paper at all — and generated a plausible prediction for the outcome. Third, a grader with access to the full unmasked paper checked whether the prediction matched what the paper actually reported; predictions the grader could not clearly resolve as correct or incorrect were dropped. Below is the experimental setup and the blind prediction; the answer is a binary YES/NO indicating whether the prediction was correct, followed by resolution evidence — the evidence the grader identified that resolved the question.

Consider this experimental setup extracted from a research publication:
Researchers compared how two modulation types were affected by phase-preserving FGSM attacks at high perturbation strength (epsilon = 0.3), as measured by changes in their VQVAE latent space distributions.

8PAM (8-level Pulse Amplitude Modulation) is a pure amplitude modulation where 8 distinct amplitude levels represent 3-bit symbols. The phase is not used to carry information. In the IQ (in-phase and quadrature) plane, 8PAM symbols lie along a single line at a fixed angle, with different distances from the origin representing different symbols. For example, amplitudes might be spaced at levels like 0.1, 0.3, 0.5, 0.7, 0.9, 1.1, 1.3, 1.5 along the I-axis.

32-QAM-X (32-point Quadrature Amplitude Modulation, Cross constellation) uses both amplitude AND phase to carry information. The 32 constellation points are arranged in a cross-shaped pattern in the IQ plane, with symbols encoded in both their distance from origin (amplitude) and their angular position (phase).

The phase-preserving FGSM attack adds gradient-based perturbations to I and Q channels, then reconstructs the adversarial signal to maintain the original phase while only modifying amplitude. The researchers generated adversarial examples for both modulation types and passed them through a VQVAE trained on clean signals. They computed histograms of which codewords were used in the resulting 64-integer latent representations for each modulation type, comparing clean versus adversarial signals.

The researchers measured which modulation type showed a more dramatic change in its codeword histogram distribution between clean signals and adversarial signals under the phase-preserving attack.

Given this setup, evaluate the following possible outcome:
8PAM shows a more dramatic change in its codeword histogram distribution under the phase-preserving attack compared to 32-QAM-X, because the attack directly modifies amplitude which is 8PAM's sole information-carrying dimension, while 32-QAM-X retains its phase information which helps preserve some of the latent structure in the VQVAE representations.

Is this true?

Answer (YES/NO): YES